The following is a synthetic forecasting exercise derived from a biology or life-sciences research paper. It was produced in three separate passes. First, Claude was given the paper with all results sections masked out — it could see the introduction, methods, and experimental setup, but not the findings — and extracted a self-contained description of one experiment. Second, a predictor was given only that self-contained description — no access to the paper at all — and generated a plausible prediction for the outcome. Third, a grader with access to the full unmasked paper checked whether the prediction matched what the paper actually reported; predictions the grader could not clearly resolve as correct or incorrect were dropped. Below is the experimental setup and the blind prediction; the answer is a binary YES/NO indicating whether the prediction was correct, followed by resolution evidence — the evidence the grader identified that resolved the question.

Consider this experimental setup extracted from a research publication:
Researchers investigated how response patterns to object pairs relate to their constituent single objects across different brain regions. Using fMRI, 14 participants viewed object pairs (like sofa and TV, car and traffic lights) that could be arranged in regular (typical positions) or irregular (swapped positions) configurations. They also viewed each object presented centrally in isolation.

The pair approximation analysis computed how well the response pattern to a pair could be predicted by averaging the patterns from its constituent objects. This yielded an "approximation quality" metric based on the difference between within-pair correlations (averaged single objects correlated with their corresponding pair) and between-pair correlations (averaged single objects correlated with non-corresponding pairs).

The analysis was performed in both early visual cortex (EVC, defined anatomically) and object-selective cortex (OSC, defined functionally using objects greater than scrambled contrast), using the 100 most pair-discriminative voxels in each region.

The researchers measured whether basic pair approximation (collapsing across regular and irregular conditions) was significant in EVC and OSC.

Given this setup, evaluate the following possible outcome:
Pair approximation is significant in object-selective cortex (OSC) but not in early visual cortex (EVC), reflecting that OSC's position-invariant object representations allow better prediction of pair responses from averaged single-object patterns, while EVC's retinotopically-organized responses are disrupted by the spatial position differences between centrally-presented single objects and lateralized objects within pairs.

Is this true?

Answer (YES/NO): NO